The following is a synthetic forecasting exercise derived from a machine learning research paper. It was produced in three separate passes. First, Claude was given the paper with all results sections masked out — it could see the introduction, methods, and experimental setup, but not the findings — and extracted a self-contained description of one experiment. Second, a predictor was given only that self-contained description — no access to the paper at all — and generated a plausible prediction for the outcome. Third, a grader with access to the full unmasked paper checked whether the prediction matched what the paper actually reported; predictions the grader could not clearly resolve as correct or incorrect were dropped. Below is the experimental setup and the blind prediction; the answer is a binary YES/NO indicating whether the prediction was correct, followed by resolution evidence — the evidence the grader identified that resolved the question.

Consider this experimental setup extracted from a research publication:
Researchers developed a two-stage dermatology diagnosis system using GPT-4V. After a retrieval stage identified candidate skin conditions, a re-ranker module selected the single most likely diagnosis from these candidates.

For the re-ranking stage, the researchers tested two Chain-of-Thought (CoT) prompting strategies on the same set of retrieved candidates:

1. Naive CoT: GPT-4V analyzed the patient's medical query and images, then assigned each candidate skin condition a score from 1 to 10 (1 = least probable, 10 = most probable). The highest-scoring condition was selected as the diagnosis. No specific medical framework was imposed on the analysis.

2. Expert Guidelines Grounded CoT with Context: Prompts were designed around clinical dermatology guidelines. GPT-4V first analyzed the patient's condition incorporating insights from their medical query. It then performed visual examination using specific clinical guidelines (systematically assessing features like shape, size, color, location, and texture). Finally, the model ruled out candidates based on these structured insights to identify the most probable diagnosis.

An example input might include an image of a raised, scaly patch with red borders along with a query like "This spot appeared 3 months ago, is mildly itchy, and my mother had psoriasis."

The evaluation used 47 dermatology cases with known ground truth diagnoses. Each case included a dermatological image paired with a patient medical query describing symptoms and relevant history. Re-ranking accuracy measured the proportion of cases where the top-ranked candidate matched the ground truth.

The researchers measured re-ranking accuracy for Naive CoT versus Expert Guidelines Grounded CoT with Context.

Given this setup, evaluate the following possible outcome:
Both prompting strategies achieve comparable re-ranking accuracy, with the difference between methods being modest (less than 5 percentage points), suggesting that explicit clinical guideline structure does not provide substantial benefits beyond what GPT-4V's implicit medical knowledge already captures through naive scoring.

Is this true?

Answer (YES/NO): NO